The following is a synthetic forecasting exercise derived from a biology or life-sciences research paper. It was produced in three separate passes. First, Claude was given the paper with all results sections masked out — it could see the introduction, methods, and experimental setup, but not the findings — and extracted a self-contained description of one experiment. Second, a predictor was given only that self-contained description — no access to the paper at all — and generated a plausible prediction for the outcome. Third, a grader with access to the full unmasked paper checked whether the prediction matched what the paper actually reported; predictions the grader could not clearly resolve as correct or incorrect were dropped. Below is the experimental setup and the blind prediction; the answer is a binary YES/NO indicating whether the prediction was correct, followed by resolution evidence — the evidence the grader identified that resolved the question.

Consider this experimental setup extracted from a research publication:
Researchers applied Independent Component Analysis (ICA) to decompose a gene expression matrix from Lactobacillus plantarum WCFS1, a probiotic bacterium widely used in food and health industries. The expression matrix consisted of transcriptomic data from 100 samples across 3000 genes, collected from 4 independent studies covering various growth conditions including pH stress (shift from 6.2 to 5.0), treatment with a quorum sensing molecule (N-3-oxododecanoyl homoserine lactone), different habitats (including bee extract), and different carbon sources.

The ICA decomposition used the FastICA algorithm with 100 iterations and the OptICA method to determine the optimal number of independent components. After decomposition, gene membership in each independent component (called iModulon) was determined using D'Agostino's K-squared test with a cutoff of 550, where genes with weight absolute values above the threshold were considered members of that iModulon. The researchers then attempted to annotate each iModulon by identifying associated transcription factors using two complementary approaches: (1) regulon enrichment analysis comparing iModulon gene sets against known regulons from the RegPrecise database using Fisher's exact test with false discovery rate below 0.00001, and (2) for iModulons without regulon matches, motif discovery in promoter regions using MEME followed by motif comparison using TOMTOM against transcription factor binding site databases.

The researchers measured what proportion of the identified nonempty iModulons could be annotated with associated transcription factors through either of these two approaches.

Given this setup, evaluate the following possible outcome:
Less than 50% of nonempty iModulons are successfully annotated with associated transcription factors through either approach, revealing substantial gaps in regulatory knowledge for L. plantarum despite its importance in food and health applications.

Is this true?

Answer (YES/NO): NO